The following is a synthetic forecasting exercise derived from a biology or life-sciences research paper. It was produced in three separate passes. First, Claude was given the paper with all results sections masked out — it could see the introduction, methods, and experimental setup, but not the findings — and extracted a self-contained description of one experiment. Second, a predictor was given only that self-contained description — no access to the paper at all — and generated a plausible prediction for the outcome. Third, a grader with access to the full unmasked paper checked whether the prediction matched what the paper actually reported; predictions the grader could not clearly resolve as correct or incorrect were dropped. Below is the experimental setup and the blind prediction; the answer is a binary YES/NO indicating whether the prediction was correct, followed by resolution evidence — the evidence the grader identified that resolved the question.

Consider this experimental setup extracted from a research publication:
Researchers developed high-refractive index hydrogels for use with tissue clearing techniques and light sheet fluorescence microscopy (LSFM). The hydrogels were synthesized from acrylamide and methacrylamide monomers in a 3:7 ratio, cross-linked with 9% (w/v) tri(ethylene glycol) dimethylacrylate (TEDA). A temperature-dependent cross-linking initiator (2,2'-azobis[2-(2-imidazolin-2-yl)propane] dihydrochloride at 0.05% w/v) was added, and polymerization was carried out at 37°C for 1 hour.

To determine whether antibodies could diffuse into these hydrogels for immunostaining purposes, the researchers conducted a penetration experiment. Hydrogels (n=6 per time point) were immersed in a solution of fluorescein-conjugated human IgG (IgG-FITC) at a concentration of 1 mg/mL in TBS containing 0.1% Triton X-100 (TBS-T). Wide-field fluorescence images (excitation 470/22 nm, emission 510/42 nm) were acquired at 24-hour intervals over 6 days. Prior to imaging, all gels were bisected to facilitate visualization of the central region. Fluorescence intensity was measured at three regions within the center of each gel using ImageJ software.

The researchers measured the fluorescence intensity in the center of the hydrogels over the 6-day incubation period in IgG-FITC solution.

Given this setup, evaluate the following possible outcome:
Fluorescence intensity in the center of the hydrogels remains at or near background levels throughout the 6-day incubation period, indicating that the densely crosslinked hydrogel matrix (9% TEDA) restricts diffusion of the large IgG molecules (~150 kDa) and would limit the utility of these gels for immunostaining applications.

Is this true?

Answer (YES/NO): NO